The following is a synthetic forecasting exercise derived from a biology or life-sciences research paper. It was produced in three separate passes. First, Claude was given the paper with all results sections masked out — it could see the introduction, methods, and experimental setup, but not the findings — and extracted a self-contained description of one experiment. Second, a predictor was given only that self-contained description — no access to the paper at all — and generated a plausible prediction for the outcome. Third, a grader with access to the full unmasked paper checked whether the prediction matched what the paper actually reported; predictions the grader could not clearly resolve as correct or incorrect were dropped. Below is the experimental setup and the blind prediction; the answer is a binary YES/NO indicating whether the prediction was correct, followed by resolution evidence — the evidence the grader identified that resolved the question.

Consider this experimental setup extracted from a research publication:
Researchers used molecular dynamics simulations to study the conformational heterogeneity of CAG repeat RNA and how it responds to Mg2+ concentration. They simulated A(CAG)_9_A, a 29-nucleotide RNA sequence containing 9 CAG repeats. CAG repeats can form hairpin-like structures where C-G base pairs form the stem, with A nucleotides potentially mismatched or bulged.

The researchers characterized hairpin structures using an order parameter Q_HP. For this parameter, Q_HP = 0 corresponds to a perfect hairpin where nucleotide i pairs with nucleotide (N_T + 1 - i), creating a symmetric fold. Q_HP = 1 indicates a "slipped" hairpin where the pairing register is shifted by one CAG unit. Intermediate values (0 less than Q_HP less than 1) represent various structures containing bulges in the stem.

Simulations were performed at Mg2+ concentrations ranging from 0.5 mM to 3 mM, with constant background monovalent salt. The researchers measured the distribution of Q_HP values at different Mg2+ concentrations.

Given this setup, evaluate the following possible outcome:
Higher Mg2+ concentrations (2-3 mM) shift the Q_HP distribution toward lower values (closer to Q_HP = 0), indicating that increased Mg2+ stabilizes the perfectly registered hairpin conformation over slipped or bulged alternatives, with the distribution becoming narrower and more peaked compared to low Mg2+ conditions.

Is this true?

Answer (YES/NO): NO